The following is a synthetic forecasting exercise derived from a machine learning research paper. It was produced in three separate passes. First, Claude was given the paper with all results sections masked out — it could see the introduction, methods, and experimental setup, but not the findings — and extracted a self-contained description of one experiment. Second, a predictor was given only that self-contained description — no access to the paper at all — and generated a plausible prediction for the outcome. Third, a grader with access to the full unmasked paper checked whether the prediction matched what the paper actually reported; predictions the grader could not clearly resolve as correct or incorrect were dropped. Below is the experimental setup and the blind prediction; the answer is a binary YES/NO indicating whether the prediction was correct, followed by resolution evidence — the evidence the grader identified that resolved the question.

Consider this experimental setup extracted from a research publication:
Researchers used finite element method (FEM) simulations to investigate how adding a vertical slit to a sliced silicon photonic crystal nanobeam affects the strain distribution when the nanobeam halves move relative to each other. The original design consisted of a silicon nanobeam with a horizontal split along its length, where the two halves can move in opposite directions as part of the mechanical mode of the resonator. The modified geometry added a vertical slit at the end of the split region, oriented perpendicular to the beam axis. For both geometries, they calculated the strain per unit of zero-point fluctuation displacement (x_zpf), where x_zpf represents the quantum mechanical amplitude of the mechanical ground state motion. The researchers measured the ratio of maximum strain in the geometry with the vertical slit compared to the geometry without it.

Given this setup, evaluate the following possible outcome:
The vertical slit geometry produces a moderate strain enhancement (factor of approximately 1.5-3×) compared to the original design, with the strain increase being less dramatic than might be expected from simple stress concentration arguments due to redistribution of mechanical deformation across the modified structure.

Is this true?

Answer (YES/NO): NO